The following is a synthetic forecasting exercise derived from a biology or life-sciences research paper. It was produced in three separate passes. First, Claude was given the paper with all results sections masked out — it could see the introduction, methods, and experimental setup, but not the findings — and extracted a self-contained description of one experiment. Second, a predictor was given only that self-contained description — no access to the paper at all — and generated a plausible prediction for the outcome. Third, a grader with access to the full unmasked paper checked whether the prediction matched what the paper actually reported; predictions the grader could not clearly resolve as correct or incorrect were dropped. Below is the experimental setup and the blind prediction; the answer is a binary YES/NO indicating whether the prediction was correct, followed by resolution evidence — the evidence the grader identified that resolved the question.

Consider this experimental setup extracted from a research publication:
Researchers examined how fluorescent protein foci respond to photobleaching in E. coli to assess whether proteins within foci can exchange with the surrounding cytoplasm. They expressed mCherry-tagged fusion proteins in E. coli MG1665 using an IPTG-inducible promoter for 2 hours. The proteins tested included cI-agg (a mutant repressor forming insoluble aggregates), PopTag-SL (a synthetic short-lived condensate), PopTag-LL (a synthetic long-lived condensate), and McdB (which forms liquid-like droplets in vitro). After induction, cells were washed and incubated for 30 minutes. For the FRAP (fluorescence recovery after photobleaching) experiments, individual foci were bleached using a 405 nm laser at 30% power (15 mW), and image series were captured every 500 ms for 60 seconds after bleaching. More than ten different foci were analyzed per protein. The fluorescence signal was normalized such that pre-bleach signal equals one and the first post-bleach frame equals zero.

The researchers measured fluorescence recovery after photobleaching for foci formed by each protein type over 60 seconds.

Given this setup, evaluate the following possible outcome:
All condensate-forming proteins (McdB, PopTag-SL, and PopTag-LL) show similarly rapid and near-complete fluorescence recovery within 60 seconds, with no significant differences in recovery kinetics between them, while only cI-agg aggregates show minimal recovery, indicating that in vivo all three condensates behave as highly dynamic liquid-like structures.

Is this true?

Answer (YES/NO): NO